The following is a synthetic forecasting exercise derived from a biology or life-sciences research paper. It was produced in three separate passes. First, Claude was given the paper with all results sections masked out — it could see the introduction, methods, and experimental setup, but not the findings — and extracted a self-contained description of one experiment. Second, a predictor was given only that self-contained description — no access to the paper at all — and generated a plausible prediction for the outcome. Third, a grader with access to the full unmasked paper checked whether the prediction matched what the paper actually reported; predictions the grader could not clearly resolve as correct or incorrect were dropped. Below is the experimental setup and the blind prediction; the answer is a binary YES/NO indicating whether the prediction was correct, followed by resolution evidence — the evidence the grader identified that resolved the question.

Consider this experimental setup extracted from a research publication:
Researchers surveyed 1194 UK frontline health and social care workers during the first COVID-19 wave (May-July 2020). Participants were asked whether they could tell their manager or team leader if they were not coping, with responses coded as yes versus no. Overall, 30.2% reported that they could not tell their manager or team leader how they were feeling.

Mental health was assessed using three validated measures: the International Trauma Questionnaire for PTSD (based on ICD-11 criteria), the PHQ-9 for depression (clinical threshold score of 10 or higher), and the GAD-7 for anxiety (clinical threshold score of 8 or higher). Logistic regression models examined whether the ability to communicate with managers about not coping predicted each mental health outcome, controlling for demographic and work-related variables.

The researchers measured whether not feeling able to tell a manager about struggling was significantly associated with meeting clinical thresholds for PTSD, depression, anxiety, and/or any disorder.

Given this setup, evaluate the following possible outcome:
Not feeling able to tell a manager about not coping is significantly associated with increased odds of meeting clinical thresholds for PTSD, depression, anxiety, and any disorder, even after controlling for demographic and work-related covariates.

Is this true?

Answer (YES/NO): YES